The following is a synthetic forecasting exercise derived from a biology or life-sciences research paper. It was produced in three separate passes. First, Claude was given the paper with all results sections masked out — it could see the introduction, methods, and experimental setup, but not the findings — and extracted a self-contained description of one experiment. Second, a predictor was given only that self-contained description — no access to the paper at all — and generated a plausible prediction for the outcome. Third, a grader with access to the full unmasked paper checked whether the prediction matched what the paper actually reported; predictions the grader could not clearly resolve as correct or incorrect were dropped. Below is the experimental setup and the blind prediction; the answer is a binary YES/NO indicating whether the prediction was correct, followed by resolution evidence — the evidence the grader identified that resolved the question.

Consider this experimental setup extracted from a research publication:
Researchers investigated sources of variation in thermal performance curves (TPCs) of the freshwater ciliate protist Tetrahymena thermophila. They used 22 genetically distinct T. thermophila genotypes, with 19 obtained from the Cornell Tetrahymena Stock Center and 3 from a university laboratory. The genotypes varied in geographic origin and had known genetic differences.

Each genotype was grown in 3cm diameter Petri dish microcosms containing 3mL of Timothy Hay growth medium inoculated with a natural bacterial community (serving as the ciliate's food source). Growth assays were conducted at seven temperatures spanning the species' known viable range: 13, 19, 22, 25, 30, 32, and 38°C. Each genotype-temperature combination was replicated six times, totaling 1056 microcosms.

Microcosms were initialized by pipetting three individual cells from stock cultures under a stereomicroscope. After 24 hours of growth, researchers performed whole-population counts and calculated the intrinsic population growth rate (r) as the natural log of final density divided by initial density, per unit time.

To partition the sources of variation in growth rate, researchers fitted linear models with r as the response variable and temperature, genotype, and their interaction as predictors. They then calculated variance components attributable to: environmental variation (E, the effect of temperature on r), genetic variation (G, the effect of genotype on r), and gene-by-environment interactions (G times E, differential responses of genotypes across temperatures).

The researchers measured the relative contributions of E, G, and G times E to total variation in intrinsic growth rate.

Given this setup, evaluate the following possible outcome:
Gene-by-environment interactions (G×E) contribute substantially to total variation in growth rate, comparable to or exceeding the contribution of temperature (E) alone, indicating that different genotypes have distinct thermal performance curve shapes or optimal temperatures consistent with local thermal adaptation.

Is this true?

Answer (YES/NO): NO